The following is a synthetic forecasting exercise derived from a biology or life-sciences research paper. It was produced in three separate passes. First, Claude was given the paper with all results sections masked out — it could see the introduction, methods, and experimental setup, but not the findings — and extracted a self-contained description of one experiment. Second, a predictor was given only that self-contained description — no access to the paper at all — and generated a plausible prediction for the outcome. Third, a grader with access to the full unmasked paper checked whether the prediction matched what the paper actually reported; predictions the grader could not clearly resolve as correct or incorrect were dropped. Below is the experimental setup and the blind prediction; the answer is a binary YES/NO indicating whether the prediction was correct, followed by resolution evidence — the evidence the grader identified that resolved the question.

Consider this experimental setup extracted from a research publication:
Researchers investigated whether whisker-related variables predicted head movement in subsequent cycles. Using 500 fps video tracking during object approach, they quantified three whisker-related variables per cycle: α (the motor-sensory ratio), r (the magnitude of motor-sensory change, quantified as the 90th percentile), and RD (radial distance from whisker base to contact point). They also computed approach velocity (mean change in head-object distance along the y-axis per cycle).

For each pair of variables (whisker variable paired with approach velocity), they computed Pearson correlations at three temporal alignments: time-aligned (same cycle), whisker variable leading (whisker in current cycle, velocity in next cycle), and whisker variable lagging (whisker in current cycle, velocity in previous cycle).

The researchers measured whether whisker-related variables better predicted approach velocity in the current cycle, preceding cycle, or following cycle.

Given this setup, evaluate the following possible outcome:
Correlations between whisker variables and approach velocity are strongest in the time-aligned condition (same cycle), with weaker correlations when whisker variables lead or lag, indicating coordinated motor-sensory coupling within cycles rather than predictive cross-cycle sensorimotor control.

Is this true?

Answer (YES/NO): NO